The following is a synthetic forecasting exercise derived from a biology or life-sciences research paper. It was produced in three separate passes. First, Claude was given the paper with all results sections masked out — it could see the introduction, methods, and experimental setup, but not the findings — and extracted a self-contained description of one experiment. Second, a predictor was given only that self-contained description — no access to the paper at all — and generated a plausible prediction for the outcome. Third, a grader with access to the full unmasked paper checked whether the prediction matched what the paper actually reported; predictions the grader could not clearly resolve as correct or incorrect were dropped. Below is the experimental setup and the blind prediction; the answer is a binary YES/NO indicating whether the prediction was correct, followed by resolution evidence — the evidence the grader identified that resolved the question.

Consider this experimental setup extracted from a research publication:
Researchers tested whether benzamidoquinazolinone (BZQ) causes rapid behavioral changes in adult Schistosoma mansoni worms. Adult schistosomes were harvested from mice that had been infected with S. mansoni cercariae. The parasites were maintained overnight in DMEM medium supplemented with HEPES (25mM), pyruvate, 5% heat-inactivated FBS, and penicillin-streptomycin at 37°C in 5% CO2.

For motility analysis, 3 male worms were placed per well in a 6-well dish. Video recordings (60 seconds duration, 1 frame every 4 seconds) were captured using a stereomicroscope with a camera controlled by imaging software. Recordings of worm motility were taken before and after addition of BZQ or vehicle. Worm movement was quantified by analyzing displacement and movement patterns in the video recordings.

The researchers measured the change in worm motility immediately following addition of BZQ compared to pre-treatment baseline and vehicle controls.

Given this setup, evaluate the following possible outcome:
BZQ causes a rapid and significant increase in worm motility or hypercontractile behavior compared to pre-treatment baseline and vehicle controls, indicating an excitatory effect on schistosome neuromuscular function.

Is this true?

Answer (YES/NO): NO